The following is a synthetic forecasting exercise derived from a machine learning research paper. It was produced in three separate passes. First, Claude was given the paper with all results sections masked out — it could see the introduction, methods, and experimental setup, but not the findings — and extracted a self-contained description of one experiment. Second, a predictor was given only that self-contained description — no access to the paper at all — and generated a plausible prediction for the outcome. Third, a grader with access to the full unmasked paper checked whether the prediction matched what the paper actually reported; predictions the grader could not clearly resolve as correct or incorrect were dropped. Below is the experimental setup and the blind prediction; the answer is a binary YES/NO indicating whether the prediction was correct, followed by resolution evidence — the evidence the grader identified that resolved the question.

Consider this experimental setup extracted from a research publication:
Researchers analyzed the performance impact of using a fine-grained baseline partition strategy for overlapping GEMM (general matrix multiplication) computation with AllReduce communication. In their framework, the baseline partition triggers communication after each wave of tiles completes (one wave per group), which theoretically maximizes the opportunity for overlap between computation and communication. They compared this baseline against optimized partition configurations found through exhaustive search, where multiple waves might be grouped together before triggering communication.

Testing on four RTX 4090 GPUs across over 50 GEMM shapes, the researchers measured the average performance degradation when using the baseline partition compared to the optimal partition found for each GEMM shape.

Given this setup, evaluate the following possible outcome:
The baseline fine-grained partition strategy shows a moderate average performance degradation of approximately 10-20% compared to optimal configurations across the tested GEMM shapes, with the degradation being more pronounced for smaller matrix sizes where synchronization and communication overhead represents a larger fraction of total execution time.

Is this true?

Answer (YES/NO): YES